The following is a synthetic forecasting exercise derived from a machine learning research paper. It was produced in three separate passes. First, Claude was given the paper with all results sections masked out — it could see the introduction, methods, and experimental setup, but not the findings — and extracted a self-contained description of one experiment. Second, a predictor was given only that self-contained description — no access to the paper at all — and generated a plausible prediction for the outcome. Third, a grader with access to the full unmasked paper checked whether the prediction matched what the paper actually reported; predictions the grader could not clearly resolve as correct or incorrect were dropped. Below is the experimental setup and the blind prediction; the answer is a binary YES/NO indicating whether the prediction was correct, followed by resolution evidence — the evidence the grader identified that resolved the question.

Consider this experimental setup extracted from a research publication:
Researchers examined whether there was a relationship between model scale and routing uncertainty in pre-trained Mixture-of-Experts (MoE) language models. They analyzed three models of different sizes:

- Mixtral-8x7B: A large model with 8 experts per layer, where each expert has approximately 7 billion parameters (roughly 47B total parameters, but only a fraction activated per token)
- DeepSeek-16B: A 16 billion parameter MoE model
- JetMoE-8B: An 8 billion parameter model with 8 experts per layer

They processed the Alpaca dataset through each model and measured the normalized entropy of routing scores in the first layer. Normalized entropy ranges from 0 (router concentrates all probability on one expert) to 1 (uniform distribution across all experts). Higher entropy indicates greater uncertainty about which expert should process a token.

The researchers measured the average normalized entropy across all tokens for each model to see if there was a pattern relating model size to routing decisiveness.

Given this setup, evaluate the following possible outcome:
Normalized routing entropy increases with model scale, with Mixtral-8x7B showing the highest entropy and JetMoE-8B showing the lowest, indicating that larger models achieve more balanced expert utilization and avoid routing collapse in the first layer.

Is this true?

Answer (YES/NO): NO